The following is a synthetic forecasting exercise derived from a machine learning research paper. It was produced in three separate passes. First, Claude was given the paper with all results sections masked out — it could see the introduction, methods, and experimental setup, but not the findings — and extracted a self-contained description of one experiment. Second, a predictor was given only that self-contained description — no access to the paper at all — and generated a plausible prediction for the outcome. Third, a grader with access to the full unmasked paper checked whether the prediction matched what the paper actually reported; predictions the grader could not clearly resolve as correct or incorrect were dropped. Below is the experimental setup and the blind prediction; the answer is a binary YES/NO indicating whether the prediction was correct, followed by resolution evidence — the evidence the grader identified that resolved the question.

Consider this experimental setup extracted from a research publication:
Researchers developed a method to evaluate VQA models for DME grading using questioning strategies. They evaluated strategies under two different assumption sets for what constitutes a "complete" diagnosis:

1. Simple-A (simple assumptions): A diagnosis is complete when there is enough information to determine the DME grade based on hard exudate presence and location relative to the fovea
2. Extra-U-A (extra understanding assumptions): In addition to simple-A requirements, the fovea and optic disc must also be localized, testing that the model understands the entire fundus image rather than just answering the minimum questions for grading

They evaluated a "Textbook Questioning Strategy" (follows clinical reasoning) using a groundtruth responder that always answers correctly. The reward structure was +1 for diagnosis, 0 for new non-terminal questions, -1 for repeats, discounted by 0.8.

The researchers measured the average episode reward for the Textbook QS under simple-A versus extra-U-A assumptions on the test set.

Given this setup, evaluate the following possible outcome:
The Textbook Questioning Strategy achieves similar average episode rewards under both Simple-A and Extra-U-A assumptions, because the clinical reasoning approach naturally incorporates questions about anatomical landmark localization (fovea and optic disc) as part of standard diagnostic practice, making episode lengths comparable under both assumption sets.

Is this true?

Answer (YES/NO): NO